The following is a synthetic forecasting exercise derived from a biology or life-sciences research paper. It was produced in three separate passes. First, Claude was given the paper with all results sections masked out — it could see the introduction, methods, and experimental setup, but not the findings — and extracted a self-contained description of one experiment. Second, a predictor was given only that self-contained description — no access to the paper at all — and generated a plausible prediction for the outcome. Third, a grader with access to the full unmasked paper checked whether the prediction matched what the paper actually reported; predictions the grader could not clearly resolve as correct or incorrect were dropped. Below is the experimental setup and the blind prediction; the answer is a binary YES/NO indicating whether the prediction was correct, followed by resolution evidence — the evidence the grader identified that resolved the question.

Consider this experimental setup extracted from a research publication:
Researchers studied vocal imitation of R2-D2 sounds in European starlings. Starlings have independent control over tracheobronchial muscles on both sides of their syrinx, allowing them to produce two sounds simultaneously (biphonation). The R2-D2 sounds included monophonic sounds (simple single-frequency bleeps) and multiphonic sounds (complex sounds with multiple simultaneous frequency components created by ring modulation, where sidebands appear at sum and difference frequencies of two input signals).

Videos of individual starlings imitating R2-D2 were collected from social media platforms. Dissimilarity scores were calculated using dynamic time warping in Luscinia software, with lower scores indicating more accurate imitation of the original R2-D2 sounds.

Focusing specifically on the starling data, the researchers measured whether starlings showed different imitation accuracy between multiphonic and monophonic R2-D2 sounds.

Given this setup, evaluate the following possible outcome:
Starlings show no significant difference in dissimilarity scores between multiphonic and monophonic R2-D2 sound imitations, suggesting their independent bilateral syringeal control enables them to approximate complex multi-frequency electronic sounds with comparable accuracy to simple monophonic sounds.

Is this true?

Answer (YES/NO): NO